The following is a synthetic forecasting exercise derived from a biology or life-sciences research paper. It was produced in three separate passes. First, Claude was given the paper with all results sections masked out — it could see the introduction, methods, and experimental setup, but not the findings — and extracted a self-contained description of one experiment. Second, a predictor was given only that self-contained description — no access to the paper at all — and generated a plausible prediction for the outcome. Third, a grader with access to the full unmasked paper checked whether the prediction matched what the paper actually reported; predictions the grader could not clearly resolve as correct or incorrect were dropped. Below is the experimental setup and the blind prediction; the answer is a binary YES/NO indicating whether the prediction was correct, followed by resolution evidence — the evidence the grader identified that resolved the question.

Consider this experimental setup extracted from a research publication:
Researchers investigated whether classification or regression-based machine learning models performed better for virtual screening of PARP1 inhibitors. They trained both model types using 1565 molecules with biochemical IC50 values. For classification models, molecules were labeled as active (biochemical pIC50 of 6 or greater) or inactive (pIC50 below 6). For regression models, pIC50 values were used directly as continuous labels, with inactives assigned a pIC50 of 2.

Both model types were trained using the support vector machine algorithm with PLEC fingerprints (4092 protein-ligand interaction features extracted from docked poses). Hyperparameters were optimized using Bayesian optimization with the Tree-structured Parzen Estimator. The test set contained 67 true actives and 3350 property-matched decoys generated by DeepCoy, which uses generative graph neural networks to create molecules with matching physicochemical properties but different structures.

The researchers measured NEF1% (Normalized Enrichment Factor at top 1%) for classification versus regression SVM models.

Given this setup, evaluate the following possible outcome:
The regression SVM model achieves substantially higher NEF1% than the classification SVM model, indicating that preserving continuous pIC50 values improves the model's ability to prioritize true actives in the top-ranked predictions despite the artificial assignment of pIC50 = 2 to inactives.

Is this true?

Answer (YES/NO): NO